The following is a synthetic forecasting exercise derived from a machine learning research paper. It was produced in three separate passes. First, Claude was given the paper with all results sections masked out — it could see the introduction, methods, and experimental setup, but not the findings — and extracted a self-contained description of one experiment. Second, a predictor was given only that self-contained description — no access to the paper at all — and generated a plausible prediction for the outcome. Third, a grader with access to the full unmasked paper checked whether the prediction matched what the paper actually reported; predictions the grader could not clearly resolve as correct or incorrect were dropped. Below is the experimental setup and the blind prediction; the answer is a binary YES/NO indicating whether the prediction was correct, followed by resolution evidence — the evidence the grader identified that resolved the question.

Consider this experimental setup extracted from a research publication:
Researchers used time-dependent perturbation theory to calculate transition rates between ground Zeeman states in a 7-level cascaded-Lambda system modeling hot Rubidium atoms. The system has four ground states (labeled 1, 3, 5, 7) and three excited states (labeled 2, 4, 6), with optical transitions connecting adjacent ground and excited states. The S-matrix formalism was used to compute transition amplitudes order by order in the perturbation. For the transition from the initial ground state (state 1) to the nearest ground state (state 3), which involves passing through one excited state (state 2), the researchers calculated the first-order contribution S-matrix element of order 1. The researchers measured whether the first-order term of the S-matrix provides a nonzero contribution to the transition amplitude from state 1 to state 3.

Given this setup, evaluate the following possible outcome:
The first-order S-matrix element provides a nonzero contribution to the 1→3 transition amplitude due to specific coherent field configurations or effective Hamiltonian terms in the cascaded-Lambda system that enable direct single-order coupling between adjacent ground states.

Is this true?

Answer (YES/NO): NO